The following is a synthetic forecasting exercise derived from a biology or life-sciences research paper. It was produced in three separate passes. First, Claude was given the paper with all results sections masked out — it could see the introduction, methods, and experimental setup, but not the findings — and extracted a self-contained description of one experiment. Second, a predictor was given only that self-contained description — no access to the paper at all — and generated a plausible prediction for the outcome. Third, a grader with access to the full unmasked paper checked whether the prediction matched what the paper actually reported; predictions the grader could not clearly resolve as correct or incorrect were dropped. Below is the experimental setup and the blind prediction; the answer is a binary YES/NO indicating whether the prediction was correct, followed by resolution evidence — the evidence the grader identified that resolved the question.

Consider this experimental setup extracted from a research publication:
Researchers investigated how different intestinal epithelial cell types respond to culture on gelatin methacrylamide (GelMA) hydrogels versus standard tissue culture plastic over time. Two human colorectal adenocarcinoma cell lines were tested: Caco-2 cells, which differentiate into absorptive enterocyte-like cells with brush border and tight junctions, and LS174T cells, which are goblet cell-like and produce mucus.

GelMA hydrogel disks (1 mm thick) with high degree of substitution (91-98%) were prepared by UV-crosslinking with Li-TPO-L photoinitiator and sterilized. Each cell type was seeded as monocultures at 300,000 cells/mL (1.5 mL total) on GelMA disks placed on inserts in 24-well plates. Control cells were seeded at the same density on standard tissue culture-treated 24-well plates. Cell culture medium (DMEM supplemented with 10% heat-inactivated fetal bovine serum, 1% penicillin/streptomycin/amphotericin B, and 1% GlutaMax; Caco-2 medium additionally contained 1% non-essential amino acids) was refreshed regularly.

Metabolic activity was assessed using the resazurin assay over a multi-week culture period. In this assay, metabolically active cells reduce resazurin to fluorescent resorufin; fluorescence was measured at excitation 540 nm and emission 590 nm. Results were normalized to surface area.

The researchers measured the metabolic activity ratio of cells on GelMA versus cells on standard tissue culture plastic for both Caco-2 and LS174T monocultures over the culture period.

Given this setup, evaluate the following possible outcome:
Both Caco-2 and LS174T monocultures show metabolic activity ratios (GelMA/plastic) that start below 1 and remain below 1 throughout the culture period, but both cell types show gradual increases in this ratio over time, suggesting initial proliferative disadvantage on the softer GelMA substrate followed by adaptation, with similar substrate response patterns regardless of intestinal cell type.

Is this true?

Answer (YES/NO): NO